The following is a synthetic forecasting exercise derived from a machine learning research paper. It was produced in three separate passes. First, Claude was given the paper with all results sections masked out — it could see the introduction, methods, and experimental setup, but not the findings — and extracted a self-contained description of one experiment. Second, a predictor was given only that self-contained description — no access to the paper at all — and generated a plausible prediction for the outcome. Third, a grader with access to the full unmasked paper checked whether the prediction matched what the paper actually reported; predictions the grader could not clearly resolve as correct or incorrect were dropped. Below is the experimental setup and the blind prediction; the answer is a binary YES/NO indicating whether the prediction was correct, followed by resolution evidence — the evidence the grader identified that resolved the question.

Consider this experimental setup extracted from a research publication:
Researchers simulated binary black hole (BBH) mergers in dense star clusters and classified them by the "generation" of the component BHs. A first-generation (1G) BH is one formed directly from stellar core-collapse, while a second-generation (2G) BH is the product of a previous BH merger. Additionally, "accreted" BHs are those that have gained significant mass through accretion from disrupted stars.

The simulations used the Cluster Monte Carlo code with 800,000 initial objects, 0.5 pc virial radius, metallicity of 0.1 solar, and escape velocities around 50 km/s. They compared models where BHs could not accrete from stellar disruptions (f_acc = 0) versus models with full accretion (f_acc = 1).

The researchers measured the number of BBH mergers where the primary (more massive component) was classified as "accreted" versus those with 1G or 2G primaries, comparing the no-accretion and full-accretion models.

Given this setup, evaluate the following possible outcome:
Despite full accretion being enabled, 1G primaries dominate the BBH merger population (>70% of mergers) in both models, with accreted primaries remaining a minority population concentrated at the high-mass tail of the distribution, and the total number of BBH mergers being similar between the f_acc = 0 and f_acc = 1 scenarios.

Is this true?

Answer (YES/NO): YES